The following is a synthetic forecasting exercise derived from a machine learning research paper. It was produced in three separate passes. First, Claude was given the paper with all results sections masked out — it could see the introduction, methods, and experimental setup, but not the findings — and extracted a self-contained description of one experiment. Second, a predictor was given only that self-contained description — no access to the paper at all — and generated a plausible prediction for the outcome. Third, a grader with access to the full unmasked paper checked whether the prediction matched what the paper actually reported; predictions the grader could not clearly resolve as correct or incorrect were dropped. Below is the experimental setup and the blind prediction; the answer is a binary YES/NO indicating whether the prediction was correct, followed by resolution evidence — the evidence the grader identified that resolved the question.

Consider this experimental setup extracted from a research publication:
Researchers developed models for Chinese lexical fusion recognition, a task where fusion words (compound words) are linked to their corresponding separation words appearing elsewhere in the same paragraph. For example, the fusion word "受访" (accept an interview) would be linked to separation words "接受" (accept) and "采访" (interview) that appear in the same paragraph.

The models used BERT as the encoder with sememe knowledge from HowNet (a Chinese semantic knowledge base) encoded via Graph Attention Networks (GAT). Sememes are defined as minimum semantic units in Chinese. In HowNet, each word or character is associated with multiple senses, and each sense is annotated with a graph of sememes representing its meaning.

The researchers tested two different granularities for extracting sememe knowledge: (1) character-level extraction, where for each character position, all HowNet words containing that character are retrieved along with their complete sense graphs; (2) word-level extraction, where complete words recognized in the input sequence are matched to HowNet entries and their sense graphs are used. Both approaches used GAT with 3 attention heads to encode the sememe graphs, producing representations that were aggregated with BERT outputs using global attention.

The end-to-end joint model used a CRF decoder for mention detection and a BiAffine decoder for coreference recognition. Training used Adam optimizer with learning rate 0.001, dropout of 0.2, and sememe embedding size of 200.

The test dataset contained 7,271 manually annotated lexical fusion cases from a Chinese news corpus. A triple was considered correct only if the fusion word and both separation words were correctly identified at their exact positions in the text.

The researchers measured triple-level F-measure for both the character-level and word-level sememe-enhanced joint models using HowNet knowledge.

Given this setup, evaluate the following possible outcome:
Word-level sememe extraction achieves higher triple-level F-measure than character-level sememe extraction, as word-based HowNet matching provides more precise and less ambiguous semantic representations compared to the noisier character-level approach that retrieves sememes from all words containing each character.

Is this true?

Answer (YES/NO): YES